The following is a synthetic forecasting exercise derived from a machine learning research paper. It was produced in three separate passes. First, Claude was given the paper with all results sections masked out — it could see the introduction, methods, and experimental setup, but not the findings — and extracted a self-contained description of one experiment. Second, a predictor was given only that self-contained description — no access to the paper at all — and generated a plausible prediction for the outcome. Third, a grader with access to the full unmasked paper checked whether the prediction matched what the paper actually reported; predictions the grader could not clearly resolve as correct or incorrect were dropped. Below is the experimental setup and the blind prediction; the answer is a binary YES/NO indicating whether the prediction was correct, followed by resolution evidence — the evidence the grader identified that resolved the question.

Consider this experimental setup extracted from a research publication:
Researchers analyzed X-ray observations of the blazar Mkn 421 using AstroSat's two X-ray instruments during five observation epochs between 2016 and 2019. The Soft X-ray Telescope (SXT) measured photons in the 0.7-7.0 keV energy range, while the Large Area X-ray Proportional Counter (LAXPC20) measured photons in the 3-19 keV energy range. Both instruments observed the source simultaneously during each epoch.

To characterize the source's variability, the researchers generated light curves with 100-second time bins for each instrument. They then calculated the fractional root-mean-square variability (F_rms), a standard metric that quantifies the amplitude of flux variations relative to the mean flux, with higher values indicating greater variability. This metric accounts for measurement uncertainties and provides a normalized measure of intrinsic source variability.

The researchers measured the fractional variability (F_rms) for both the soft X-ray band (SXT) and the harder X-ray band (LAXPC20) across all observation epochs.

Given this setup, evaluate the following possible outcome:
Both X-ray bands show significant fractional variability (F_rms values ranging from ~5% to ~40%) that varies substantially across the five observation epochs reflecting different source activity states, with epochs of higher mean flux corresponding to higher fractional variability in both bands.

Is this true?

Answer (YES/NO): NO